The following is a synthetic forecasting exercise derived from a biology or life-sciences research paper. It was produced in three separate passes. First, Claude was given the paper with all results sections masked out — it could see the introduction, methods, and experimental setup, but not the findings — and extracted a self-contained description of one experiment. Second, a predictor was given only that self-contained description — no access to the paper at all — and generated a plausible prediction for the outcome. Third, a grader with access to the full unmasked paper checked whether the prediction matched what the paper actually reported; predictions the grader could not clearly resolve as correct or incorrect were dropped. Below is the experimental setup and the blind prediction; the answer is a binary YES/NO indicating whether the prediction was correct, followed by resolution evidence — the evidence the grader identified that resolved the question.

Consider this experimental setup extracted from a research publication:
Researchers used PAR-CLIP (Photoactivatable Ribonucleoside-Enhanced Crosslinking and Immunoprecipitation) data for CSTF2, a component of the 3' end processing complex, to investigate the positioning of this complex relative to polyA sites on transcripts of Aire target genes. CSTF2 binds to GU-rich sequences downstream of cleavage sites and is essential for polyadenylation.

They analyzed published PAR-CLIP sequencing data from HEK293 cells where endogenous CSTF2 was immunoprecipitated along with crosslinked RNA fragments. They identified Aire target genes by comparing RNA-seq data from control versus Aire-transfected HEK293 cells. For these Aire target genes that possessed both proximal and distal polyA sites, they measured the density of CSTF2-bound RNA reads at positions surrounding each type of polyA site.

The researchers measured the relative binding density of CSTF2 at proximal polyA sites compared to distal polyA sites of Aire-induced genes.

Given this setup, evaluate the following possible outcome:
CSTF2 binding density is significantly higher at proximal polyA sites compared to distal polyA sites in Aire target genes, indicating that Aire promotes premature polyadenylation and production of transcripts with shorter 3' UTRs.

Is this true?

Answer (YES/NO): NO